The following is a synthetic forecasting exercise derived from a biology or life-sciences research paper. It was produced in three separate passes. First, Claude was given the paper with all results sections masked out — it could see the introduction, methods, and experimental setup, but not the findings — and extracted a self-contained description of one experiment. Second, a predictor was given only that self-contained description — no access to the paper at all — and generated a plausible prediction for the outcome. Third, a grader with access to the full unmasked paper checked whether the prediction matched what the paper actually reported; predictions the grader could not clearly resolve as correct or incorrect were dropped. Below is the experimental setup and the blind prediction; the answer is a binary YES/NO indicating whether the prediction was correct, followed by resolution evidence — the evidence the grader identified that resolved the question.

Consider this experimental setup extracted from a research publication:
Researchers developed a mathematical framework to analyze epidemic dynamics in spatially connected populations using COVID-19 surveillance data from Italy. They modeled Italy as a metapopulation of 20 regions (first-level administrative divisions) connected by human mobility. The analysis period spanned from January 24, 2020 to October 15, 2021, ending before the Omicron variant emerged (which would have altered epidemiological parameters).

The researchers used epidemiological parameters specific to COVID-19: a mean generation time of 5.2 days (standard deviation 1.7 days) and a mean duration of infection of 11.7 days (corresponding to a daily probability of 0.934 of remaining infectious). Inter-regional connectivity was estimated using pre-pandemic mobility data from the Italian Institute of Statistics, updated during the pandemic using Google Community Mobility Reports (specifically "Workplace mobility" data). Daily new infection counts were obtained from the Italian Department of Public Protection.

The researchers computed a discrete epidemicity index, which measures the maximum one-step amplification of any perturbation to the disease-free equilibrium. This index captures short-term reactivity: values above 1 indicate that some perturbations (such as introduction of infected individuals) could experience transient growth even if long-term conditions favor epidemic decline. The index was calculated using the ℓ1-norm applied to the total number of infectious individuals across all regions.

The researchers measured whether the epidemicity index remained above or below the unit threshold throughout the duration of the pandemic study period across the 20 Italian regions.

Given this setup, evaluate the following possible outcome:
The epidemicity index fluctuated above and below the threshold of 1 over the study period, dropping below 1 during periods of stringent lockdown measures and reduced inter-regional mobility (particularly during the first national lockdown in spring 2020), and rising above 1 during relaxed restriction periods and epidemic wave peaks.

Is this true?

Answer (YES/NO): NO